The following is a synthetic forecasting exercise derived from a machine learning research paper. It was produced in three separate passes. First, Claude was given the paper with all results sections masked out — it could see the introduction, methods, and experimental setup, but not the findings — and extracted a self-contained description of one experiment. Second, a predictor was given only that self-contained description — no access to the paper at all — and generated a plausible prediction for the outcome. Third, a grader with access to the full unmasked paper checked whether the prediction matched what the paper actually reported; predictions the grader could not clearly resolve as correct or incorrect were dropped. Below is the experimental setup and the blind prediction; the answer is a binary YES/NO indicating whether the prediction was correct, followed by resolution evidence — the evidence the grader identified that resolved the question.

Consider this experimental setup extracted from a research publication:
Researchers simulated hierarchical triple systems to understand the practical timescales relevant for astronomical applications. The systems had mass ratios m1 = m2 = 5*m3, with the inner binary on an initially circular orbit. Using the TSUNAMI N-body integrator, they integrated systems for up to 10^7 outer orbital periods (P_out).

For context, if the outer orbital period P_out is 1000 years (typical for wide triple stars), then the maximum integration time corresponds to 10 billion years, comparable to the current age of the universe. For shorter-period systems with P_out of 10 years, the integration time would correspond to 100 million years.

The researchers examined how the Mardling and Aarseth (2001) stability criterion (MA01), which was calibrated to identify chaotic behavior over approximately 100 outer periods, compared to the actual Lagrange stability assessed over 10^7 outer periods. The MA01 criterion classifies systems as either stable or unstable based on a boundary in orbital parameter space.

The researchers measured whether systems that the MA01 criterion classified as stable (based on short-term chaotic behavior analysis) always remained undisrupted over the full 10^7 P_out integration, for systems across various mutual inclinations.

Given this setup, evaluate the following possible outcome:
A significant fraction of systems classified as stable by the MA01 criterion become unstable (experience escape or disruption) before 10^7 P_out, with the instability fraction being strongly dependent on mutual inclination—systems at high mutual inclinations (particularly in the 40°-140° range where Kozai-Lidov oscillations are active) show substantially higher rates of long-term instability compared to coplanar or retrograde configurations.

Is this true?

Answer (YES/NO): YES